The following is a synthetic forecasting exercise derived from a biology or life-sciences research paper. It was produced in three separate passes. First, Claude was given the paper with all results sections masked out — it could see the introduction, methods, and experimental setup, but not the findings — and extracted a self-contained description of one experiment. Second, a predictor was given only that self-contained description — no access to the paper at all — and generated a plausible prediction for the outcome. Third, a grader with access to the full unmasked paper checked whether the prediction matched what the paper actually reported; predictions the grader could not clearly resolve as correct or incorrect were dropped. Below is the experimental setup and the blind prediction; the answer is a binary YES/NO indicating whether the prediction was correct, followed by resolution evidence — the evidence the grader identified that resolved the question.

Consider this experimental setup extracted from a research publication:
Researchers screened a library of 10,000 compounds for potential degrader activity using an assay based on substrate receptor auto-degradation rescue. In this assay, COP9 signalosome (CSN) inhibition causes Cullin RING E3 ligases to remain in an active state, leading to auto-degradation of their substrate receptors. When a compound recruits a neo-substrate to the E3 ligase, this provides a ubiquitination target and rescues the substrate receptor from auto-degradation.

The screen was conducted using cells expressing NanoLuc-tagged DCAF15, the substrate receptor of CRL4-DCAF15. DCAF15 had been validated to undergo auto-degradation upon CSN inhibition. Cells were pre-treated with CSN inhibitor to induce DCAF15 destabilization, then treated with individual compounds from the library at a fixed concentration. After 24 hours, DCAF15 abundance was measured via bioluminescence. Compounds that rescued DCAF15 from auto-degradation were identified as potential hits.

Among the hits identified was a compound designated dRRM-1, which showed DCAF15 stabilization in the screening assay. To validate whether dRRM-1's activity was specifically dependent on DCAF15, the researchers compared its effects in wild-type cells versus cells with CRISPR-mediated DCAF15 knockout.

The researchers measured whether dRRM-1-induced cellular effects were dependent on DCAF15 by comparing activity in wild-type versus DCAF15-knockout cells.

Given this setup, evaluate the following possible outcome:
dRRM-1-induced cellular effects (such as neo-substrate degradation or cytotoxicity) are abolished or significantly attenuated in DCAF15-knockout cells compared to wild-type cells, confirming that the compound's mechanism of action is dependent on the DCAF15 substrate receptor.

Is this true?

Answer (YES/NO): YES